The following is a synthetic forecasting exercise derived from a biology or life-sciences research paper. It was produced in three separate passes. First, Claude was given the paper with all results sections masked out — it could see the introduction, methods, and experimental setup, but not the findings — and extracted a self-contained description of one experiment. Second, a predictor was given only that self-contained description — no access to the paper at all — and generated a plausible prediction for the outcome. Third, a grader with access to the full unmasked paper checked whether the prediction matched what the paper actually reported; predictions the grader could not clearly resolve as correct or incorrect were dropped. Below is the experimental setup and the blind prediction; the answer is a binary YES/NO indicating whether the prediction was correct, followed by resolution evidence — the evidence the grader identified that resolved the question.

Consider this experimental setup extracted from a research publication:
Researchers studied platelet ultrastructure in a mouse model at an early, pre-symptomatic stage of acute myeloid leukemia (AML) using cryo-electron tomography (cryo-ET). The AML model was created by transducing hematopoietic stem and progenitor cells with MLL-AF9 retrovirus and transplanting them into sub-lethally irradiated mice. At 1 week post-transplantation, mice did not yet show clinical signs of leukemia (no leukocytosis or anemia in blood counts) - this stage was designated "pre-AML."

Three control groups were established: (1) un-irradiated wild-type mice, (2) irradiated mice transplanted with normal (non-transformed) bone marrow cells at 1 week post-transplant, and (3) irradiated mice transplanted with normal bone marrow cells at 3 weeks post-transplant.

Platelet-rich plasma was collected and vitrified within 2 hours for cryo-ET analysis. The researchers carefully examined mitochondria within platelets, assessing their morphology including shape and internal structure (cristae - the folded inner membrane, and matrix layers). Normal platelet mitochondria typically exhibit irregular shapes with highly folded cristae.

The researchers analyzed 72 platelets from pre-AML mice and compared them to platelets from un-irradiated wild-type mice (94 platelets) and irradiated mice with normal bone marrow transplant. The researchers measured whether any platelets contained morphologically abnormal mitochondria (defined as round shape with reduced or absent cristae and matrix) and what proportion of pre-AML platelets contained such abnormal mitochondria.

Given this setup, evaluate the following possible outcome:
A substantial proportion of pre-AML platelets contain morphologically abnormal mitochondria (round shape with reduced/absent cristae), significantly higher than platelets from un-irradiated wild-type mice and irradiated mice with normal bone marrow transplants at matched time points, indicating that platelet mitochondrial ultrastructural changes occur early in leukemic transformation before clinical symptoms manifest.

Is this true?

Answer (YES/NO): YES